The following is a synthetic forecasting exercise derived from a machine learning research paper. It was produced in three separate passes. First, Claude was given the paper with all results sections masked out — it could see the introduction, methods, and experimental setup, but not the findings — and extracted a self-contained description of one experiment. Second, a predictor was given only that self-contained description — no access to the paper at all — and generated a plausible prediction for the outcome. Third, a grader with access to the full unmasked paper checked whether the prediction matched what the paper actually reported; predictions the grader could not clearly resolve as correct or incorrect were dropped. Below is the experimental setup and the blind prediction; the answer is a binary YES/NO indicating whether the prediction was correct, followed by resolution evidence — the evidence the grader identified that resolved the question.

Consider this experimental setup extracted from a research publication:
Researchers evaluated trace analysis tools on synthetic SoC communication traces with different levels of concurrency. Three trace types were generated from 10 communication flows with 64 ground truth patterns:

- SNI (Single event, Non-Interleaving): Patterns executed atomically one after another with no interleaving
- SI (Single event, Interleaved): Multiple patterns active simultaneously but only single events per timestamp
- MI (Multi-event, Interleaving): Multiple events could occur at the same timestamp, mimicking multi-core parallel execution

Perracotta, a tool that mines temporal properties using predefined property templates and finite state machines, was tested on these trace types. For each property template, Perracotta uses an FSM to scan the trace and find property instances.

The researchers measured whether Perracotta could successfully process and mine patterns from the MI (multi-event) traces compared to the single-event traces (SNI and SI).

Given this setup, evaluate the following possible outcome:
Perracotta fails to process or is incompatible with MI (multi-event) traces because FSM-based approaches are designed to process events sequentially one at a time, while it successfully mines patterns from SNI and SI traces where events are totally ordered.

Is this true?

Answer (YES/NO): YES